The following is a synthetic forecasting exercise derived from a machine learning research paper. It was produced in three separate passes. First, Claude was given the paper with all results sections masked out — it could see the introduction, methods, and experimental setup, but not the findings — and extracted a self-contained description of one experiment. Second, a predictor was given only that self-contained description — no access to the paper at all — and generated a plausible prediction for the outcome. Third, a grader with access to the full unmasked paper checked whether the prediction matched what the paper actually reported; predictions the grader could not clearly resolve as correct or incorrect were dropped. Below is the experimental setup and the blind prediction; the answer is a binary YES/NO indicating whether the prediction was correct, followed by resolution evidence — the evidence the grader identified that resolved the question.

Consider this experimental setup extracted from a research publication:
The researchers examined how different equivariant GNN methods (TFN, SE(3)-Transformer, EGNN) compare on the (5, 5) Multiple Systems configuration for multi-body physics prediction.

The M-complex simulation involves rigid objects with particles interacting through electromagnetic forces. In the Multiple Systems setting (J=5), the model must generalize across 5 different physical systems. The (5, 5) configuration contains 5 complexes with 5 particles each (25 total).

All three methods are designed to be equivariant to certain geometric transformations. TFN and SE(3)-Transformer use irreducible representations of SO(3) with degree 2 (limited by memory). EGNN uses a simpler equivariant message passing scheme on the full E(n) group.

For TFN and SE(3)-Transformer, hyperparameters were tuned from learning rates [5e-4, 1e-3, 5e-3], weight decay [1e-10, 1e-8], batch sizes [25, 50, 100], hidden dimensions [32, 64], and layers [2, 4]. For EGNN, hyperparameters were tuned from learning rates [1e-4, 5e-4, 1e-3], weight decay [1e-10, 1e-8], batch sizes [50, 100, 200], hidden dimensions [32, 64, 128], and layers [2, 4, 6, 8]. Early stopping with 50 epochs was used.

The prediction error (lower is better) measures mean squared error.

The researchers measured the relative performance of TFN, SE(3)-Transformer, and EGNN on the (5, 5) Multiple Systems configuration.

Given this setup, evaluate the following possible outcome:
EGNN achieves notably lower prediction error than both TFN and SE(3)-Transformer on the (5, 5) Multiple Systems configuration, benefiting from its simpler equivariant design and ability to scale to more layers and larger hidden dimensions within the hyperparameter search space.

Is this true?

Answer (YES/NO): YES